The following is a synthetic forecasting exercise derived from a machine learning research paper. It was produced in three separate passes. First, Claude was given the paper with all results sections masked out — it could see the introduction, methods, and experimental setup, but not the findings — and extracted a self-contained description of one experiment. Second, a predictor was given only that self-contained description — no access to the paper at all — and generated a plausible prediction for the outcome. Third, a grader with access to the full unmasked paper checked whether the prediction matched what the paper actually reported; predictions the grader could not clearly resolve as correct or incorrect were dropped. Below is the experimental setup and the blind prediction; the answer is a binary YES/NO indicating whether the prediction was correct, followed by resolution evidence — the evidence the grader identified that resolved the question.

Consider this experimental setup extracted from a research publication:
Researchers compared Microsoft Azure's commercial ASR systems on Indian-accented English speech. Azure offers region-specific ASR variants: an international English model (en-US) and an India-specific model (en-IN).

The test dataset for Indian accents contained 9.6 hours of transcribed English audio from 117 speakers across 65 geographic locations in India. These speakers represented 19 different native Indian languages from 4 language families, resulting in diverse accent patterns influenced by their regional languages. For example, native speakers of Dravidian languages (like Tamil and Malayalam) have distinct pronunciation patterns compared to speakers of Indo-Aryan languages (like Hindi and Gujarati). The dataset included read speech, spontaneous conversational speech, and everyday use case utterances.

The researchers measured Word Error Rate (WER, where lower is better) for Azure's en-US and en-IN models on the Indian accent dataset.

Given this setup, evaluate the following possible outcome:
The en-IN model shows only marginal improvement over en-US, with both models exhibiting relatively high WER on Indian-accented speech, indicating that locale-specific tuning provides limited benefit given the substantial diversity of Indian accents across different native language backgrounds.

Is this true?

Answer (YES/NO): NO